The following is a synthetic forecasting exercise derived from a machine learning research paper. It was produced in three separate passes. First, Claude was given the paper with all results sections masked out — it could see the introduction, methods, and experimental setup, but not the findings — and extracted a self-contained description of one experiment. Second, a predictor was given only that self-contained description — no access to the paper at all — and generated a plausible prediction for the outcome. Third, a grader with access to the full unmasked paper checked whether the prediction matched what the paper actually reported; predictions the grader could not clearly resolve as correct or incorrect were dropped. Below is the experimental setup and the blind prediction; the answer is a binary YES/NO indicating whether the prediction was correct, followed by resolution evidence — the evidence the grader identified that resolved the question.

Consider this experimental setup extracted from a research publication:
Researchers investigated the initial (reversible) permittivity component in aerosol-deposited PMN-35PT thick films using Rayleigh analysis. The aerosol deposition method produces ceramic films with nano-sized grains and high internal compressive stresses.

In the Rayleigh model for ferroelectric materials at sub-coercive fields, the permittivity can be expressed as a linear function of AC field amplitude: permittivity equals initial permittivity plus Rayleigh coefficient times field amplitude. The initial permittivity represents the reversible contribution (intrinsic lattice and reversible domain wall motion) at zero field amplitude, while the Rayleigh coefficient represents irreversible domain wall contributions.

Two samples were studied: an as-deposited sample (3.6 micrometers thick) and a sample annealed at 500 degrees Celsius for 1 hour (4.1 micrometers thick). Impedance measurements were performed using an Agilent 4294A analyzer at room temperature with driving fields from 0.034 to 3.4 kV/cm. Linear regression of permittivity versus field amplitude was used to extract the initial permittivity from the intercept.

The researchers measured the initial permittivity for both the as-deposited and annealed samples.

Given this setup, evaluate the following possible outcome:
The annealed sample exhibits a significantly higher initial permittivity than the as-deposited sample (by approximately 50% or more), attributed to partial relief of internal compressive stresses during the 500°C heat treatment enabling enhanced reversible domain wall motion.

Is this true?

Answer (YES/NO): YES